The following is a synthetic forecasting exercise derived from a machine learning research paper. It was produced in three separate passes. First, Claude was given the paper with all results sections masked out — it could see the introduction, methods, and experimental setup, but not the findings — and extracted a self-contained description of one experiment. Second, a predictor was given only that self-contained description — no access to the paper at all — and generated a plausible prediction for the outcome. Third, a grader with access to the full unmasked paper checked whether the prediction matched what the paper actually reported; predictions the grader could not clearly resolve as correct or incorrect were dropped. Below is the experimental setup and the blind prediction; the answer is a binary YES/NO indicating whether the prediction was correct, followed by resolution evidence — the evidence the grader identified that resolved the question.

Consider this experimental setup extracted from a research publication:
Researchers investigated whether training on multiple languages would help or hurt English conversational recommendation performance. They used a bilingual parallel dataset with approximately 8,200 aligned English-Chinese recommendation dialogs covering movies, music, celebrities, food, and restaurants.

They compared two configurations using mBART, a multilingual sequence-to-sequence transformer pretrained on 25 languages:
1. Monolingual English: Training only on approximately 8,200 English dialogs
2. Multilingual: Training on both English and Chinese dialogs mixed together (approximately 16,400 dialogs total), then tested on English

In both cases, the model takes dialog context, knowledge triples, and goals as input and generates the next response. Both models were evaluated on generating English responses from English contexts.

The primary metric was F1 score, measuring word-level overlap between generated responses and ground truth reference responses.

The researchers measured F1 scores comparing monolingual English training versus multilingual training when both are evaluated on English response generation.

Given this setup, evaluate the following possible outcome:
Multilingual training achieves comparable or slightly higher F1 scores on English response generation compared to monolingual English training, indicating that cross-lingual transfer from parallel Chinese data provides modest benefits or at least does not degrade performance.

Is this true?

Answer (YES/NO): NO